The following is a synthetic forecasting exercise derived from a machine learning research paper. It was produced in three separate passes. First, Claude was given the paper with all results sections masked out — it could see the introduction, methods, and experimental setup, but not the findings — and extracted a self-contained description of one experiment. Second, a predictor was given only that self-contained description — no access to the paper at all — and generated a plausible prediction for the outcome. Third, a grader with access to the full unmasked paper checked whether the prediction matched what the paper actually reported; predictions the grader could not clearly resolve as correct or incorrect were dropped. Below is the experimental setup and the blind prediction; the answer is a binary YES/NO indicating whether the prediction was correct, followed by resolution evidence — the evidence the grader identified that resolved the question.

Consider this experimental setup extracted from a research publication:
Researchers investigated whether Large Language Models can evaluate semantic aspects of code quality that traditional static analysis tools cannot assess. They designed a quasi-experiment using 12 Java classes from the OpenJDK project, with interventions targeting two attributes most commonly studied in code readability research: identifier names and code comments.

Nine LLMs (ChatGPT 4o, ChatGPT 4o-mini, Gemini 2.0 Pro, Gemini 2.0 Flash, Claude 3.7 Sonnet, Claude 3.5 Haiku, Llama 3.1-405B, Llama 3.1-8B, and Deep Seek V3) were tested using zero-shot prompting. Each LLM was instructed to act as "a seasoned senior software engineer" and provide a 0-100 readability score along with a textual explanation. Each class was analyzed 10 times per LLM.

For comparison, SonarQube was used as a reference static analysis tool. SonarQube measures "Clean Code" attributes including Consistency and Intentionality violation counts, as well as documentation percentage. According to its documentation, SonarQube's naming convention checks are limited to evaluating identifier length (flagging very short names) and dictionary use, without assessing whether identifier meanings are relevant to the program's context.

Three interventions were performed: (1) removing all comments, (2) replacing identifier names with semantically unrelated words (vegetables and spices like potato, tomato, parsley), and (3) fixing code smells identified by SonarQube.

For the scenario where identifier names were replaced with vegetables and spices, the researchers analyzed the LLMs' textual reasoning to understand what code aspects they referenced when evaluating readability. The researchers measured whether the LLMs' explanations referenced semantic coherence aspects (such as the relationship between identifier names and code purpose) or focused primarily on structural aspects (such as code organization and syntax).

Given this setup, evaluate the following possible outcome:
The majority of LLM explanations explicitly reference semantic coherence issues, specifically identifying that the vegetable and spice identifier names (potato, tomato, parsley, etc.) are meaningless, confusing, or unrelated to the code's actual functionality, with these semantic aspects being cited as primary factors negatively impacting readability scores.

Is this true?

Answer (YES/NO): YES